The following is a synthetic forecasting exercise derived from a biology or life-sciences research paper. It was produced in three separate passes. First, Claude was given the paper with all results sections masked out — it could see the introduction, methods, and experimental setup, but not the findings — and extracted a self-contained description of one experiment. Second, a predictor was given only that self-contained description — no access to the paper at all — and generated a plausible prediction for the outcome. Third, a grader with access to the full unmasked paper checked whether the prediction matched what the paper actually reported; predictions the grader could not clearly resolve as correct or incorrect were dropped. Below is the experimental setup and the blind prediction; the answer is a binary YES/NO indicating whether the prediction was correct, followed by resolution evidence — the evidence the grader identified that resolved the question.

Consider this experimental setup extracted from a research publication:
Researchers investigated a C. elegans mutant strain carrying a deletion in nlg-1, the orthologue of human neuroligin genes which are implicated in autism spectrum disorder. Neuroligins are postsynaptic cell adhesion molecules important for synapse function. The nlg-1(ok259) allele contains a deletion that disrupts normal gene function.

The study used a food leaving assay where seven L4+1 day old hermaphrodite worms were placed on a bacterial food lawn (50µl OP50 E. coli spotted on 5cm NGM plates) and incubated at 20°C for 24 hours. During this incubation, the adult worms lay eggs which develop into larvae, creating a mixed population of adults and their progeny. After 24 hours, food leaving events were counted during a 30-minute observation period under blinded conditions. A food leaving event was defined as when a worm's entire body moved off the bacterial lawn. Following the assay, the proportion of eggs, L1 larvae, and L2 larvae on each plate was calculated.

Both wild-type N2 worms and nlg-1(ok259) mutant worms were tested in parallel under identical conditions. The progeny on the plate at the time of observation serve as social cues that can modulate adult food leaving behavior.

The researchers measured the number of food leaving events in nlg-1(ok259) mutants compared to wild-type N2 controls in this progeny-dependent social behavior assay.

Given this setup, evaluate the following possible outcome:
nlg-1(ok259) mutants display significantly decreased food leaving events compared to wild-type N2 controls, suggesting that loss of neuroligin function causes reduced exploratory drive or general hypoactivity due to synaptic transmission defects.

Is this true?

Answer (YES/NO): NO